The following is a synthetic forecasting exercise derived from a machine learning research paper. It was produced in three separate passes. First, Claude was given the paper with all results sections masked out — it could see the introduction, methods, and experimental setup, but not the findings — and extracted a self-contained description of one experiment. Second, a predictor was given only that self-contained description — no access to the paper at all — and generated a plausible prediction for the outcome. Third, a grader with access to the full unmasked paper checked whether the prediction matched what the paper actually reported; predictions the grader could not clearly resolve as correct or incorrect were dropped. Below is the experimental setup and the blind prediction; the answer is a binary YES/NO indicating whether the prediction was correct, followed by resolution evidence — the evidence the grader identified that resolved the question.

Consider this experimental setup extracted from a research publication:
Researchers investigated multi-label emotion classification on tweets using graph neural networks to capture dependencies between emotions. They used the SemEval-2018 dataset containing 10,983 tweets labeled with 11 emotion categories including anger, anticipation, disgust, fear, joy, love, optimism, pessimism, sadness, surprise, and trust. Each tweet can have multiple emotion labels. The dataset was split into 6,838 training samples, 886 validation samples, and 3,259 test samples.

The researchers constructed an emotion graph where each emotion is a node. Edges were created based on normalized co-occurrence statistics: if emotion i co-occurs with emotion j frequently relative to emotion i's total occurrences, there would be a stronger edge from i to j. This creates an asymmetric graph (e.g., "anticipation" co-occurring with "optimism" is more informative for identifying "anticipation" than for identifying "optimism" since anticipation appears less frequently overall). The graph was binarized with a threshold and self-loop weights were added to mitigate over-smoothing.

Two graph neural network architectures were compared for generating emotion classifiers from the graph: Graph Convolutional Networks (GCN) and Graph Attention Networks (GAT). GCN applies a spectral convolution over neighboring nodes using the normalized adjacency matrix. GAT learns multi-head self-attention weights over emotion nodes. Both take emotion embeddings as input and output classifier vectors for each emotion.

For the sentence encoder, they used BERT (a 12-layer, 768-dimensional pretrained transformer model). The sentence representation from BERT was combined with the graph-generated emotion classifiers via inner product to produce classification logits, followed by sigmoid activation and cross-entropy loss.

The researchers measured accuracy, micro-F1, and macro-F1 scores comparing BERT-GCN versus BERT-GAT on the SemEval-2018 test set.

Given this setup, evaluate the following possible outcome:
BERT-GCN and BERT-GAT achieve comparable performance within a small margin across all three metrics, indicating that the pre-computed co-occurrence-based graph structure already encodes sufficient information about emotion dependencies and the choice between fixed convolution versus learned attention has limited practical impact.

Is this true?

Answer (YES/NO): YES